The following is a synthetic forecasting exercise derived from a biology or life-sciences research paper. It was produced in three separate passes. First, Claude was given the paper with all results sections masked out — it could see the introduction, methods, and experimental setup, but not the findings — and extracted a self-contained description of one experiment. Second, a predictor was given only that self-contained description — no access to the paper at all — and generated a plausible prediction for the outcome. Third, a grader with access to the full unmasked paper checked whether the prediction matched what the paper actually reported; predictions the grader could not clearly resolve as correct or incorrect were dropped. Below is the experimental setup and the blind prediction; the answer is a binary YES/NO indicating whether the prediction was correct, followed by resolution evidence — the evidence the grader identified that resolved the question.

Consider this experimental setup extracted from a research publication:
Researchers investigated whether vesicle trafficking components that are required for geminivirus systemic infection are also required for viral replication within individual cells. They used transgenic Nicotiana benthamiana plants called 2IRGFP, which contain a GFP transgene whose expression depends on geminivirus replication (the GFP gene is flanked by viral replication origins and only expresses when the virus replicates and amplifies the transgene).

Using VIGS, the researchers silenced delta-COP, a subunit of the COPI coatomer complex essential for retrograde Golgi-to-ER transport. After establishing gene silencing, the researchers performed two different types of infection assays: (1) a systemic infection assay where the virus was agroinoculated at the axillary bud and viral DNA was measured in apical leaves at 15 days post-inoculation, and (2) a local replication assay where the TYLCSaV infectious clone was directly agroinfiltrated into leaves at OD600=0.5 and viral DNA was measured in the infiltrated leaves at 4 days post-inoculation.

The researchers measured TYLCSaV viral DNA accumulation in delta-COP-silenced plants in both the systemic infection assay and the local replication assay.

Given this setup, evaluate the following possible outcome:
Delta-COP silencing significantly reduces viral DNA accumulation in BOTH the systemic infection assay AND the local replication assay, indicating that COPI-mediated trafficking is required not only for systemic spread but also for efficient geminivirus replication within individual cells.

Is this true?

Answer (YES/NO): NO